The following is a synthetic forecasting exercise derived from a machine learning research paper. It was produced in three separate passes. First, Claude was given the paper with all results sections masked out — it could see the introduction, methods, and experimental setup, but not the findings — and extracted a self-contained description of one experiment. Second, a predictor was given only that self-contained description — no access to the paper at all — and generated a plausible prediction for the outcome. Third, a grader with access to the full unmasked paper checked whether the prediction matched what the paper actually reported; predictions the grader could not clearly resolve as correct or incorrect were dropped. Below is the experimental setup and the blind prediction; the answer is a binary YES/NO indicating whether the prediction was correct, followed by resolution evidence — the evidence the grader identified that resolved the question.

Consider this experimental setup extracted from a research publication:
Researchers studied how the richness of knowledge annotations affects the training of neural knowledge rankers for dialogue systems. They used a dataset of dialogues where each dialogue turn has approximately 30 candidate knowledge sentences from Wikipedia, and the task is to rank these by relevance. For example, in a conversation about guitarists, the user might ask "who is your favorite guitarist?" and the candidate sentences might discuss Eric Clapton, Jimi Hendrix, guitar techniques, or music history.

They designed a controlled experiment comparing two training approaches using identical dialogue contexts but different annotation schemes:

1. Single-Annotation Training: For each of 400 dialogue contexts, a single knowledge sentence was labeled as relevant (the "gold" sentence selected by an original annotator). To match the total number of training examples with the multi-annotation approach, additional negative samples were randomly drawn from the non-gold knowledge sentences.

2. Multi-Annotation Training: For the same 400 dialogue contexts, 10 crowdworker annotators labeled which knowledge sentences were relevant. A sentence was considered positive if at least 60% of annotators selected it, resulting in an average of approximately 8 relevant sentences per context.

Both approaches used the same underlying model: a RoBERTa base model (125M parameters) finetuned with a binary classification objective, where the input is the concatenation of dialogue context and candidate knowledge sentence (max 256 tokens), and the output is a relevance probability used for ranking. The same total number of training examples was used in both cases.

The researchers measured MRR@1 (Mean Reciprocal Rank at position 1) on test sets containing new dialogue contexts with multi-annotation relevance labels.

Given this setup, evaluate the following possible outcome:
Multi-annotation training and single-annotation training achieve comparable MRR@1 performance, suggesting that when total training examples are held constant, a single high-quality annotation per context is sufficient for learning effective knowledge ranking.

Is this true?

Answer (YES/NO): NO